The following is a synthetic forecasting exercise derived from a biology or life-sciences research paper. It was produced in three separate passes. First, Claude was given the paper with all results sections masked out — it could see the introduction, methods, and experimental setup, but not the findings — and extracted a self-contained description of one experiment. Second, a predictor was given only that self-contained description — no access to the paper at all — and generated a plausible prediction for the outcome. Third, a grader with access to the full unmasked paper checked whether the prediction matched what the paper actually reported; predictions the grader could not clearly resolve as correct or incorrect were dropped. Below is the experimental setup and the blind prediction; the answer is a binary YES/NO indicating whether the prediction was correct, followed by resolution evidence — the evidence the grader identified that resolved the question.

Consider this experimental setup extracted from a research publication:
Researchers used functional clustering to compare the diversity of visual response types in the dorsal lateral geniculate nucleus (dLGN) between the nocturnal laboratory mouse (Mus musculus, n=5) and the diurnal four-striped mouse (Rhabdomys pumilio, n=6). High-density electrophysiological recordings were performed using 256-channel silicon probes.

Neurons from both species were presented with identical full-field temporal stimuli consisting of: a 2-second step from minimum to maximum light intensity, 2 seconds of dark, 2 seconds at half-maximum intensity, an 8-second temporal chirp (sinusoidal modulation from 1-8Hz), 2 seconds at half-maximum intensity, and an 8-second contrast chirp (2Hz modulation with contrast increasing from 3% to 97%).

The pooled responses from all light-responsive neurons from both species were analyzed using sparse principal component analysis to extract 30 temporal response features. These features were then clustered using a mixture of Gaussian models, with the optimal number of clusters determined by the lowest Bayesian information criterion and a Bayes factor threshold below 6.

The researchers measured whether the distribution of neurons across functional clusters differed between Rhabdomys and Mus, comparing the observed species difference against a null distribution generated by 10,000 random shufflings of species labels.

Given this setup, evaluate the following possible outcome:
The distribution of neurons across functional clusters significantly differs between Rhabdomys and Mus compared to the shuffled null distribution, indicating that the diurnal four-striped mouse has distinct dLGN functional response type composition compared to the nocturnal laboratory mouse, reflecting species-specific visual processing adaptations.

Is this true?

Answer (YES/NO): YES